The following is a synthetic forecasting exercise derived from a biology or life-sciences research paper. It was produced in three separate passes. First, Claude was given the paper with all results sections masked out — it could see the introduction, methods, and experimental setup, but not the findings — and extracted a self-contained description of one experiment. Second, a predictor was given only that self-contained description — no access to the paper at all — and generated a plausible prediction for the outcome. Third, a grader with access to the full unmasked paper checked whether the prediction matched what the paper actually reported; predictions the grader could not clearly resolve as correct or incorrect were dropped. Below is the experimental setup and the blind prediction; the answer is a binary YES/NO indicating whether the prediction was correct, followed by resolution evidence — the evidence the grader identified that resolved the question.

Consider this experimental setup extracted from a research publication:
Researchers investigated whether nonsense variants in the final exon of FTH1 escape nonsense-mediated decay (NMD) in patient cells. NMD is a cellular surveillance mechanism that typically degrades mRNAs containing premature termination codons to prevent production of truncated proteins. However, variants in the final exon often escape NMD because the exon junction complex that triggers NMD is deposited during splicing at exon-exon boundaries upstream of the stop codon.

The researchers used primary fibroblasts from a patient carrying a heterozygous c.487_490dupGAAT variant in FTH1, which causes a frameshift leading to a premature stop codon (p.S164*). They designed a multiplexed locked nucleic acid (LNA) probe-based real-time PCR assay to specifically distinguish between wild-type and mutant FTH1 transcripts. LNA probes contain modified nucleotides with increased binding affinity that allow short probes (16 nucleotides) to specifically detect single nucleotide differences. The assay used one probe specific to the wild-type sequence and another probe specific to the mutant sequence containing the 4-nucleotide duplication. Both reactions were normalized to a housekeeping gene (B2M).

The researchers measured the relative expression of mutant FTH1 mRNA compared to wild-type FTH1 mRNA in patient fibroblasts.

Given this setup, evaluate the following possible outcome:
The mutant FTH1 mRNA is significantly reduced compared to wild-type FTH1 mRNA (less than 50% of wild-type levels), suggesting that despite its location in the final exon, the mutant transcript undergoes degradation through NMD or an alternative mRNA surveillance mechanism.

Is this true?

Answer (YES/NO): NO